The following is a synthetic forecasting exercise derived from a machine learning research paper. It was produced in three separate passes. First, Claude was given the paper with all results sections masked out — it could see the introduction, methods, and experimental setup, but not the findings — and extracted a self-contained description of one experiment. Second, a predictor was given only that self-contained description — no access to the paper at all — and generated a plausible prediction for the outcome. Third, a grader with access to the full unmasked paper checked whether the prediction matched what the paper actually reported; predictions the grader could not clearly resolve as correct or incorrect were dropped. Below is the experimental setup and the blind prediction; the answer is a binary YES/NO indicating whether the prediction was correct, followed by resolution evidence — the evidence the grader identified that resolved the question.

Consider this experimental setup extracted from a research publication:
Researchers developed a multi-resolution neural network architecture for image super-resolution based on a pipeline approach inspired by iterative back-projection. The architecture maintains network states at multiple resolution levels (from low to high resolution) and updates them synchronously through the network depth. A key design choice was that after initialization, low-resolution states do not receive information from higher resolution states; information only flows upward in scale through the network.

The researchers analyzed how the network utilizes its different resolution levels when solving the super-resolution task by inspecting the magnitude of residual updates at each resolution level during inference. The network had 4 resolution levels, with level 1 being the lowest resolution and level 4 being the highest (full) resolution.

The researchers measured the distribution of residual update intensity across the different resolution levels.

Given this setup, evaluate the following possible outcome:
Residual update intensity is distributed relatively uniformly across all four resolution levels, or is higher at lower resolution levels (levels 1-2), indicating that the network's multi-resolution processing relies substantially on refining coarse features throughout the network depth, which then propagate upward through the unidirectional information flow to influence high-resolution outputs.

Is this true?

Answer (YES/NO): NO